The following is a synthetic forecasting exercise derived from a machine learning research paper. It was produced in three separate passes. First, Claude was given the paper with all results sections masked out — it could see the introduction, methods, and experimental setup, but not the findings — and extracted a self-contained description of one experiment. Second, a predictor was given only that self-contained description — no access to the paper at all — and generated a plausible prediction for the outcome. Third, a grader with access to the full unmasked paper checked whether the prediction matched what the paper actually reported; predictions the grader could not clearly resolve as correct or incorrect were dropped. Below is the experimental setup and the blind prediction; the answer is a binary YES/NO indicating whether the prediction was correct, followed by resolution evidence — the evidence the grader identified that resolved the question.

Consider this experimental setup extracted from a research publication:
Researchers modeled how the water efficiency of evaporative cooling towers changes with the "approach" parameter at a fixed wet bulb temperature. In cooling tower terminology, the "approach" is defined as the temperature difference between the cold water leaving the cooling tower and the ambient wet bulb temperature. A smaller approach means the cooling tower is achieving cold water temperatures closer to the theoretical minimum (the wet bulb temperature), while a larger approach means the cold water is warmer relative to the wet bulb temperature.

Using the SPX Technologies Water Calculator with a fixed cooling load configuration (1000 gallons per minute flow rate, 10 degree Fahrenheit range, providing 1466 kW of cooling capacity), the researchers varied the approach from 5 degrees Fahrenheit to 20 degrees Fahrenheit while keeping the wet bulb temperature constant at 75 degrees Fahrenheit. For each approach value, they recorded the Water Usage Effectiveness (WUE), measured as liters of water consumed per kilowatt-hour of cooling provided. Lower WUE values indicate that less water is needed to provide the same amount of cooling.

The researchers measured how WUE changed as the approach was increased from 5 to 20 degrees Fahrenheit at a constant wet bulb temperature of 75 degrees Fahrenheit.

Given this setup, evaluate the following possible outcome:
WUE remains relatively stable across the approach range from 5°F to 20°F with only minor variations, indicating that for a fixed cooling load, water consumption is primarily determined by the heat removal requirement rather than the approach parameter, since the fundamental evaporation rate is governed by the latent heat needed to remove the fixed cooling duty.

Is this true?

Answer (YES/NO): NO